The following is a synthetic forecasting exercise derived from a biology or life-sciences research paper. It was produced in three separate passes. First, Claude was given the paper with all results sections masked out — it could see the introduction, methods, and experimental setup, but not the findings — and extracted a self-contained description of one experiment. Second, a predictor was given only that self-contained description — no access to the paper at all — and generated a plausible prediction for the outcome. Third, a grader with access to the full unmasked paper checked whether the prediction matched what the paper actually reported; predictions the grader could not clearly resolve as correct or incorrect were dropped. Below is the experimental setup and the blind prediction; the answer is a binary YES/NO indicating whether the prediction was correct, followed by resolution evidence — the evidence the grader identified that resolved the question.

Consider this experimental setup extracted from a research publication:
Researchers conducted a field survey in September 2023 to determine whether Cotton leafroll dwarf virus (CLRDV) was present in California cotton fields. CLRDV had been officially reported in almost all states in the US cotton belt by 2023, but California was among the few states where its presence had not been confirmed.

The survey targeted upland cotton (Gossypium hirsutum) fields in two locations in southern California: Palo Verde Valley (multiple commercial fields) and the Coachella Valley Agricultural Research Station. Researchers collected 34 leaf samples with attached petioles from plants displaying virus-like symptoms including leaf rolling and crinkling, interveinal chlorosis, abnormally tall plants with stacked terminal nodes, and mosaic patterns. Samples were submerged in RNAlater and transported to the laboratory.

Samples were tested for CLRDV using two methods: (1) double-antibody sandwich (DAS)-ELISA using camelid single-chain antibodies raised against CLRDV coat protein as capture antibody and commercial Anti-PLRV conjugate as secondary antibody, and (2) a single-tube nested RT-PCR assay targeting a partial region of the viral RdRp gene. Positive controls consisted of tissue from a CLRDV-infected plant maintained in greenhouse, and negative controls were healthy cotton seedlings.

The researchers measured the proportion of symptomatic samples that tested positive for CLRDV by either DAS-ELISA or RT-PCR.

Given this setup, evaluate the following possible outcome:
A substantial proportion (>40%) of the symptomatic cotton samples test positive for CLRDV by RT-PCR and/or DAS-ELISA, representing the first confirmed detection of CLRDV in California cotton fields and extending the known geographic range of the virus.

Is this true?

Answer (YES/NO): YES